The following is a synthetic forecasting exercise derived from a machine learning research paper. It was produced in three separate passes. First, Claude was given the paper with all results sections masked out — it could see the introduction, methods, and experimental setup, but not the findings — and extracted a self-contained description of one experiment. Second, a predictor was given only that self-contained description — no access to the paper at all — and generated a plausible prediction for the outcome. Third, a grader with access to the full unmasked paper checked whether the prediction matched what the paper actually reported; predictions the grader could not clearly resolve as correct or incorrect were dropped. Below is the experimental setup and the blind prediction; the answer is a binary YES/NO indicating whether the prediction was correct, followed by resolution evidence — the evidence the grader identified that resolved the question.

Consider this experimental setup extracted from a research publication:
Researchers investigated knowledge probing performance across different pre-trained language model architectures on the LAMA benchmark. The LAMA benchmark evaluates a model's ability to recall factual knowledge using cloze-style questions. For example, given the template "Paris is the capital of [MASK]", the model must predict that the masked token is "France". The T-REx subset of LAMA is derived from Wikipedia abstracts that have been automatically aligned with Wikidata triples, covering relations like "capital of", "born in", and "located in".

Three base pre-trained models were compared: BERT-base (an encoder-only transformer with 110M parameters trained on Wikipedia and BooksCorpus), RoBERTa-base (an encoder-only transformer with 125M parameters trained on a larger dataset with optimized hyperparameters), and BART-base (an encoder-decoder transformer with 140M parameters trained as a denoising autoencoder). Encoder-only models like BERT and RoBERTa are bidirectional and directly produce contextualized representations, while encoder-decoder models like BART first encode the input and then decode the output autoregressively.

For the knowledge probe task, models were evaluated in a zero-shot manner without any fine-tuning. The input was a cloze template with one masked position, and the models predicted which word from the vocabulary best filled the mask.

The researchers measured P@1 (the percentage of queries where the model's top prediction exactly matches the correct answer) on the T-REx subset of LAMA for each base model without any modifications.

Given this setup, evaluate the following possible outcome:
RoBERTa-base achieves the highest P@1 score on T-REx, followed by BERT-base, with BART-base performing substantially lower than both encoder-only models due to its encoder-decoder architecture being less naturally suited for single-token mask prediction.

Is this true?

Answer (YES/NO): NO